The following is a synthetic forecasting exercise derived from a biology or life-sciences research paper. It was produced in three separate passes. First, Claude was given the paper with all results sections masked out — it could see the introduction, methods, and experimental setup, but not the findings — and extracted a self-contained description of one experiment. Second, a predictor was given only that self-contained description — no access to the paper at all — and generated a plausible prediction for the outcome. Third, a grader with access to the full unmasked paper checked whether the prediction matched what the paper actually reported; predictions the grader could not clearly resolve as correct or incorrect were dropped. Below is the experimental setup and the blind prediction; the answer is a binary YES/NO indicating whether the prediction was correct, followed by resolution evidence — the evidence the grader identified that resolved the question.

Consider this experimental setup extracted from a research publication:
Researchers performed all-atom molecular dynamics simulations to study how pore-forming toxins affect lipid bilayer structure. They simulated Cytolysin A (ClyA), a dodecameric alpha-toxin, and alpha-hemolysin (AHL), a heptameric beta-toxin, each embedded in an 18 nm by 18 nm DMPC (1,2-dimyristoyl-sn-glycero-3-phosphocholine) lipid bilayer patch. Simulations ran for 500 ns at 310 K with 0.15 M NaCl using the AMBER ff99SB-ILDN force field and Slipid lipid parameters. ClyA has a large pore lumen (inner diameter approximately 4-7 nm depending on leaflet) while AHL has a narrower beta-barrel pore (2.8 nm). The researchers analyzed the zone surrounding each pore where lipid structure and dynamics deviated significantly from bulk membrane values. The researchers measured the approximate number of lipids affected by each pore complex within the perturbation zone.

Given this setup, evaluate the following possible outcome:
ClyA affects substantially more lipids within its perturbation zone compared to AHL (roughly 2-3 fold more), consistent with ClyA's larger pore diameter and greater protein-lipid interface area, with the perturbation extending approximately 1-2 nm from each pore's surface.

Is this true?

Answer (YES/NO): NO